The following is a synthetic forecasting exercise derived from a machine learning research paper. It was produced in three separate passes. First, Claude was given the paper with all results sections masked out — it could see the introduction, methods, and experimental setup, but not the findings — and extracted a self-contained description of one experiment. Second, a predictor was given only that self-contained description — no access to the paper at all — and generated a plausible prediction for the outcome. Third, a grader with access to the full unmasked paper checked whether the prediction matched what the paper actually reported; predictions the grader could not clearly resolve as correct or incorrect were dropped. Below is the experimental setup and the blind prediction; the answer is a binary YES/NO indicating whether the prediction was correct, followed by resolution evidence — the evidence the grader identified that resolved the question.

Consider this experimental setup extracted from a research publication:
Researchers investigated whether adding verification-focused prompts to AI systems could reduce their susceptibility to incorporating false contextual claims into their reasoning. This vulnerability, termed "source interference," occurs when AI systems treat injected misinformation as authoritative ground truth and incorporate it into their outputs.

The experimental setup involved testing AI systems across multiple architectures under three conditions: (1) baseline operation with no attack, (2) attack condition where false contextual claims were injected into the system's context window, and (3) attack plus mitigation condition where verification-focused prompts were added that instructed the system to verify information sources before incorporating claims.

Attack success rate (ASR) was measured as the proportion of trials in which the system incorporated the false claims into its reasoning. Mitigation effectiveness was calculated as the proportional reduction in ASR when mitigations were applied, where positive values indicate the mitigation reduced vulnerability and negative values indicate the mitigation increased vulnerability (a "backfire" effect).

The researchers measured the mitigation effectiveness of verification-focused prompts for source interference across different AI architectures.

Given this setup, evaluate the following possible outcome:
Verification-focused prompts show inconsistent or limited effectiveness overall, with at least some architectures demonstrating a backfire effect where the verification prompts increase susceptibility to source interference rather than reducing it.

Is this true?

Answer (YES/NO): YES